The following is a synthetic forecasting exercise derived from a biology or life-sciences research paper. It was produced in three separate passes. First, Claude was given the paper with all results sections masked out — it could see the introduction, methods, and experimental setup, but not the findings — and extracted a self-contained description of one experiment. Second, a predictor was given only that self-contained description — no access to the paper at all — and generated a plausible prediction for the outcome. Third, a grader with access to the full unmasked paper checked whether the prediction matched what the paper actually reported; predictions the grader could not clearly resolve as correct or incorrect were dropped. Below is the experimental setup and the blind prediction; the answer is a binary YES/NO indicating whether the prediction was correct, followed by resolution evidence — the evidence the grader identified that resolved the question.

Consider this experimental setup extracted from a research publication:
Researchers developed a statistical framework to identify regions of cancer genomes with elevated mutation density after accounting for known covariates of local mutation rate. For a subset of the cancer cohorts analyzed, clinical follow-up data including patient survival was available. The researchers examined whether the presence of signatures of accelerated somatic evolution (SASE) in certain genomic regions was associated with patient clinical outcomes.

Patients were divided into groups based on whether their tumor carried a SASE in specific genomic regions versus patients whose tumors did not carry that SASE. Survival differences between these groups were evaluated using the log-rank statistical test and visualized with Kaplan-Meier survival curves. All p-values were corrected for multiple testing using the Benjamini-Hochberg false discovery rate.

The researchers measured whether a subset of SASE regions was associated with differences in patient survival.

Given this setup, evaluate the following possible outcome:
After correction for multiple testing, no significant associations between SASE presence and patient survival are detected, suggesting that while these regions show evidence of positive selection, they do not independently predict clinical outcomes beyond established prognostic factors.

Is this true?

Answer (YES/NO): NO